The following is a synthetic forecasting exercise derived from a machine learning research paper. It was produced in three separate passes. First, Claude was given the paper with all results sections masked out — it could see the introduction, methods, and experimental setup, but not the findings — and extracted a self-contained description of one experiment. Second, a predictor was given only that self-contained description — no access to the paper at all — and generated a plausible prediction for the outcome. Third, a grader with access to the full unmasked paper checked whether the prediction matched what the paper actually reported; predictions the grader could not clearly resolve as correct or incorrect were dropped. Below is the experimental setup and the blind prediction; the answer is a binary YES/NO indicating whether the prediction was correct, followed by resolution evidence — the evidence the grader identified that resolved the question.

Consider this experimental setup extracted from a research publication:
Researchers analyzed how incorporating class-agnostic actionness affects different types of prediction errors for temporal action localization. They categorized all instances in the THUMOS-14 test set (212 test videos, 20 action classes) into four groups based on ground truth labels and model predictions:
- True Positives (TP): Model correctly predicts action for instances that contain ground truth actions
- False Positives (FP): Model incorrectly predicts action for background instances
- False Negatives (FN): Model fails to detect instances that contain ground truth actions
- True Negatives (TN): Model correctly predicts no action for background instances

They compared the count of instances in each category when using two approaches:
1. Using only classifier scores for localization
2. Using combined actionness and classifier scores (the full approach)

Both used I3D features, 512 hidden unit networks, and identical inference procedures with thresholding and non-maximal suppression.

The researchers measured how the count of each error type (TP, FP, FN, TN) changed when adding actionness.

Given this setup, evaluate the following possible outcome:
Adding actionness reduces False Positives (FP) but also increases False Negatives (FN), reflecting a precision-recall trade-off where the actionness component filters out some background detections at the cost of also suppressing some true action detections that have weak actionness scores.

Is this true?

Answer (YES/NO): NO